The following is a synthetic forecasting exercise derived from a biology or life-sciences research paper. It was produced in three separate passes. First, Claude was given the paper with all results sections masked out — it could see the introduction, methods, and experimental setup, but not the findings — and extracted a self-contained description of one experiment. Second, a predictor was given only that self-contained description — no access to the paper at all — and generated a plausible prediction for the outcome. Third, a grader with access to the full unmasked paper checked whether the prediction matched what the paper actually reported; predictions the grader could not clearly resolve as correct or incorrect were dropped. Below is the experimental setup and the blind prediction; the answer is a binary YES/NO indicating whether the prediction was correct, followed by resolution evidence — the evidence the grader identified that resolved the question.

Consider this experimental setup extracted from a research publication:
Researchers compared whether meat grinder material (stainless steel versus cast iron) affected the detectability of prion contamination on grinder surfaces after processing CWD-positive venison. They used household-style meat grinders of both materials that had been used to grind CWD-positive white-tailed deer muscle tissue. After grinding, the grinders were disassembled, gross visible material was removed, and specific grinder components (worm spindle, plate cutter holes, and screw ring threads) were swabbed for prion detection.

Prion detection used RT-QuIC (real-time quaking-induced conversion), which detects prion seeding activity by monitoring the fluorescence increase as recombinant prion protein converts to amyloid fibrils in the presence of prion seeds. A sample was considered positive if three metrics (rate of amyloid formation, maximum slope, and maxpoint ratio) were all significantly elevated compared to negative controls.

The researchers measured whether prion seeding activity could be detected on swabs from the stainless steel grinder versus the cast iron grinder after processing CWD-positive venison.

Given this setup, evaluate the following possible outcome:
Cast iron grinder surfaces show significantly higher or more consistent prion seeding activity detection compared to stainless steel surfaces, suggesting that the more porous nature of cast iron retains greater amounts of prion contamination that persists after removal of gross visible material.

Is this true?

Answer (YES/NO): NO